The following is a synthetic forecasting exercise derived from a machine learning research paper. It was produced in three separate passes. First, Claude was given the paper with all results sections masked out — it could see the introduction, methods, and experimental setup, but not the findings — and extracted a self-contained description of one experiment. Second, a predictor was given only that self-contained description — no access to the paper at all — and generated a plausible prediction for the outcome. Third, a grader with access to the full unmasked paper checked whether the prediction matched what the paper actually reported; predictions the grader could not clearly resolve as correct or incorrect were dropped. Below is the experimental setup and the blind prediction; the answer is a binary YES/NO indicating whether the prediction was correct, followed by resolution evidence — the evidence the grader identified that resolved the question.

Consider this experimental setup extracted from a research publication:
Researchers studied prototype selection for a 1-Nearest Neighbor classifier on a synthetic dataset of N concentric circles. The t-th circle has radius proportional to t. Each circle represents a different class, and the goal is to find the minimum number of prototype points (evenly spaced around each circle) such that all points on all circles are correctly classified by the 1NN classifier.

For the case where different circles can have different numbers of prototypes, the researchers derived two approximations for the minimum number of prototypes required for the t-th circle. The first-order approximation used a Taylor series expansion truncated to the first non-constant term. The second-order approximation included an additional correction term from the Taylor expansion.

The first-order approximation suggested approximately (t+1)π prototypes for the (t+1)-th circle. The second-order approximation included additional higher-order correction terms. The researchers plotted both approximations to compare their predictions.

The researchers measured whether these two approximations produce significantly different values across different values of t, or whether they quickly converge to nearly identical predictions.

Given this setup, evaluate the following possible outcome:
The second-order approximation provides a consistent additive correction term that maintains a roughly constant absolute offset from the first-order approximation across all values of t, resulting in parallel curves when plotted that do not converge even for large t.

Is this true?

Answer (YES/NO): NO